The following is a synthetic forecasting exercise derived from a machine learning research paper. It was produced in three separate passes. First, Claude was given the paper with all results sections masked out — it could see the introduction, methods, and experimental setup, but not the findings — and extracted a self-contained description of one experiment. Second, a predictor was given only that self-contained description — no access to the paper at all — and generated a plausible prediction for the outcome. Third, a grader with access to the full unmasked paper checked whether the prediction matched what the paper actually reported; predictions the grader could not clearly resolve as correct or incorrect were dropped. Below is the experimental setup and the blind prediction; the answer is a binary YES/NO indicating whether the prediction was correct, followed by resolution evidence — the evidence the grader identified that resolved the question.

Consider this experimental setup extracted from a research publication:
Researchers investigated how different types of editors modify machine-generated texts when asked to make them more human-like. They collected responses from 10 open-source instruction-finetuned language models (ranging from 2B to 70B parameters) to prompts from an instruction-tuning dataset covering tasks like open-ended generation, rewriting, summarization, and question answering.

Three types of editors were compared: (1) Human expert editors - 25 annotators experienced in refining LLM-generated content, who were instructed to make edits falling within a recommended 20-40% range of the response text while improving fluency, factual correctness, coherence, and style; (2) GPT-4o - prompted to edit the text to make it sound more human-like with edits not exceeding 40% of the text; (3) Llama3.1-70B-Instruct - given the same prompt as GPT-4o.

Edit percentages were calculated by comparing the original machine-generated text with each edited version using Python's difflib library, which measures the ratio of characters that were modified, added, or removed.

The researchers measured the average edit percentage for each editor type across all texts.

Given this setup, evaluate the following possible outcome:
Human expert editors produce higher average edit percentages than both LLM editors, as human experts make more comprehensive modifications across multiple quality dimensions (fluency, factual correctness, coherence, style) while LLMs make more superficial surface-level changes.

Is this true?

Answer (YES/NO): NO